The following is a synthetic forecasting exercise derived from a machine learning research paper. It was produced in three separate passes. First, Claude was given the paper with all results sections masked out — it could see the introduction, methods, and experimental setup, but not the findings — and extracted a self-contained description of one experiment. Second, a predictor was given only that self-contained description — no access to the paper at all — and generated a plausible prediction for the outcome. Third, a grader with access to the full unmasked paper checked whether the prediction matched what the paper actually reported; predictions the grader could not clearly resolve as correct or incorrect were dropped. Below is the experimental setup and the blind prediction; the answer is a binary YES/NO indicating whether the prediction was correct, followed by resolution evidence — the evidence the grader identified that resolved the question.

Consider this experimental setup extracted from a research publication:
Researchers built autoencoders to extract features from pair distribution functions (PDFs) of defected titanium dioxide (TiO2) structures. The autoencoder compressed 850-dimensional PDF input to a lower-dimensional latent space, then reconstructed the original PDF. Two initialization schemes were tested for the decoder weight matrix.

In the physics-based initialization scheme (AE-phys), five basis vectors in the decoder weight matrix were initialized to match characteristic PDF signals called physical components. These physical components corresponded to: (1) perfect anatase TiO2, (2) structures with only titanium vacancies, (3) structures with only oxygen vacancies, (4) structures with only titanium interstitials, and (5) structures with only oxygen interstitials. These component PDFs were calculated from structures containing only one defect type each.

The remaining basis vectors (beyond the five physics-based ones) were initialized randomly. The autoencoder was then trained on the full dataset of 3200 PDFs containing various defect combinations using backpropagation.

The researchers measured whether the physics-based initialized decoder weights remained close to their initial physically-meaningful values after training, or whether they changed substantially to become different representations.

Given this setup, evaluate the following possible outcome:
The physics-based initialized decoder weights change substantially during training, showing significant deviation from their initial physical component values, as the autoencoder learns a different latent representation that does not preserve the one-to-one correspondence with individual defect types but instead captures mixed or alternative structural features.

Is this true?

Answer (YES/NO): NO